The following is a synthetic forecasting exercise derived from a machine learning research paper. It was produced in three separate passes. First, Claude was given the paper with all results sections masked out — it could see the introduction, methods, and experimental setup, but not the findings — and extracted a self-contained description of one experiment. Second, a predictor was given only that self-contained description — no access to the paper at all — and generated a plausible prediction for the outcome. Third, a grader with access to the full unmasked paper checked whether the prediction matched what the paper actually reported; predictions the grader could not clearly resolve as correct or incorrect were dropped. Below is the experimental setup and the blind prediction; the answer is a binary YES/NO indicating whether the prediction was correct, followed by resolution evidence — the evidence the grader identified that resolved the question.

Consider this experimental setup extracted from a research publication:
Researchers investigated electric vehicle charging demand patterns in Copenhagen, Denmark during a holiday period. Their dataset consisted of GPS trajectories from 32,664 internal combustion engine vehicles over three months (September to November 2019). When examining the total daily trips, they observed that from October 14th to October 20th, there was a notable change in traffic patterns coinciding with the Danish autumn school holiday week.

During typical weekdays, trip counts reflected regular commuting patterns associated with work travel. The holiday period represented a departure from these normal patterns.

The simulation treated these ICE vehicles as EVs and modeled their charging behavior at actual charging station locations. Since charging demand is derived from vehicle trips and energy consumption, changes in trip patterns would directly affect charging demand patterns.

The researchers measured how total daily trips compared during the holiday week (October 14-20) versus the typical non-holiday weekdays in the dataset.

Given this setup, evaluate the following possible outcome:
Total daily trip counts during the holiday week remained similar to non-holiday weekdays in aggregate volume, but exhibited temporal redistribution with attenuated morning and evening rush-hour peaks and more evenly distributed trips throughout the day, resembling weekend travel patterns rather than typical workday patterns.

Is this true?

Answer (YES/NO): NO